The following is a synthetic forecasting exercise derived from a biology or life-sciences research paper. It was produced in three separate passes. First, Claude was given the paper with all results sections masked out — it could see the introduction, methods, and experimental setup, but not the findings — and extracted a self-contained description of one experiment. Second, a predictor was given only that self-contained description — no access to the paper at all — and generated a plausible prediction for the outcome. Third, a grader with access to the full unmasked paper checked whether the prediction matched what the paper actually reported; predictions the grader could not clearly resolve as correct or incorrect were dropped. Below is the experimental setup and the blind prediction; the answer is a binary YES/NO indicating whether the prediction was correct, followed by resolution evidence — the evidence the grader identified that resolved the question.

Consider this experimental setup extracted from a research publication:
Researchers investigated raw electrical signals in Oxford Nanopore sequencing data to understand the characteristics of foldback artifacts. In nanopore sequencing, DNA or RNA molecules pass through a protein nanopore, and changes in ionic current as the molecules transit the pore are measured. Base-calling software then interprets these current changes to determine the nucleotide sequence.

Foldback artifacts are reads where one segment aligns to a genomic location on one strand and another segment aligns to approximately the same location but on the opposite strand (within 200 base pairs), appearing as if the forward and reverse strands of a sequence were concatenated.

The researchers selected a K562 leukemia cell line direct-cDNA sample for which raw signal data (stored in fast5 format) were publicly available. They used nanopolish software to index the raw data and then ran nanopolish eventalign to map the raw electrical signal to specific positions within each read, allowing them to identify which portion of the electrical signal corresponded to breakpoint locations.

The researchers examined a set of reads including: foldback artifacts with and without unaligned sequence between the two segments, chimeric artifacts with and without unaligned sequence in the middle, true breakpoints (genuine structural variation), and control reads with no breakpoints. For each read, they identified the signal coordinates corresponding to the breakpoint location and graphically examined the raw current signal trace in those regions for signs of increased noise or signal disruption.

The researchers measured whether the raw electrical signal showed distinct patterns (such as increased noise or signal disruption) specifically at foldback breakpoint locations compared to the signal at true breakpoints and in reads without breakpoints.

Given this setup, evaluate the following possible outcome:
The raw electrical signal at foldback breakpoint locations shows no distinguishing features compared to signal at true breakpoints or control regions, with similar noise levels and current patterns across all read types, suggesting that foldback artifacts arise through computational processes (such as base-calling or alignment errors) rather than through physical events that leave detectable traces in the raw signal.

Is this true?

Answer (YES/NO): NO